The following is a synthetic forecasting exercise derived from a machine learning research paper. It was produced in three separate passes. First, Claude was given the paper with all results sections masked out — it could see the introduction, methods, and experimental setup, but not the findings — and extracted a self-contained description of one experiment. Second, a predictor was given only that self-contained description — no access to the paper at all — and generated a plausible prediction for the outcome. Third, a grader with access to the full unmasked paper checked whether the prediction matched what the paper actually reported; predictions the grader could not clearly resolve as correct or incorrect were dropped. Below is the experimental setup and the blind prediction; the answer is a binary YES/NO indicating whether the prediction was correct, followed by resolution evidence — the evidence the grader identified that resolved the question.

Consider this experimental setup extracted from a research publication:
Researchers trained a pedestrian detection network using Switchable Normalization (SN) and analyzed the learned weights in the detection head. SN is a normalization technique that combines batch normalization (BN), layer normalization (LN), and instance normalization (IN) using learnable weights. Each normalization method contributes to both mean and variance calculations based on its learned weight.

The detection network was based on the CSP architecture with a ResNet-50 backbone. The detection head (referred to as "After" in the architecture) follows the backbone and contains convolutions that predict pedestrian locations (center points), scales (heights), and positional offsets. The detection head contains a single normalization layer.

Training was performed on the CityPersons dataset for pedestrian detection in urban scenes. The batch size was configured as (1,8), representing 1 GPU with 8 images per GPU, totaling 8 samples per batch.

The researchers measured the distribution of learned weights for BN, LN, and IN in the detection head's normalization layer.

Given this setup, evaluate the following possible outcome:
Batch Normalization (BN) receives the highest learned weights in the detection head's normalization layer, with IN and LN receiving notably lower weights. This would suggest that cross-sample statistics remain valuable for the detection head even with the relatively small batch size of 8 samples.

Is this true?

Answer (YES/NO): NO